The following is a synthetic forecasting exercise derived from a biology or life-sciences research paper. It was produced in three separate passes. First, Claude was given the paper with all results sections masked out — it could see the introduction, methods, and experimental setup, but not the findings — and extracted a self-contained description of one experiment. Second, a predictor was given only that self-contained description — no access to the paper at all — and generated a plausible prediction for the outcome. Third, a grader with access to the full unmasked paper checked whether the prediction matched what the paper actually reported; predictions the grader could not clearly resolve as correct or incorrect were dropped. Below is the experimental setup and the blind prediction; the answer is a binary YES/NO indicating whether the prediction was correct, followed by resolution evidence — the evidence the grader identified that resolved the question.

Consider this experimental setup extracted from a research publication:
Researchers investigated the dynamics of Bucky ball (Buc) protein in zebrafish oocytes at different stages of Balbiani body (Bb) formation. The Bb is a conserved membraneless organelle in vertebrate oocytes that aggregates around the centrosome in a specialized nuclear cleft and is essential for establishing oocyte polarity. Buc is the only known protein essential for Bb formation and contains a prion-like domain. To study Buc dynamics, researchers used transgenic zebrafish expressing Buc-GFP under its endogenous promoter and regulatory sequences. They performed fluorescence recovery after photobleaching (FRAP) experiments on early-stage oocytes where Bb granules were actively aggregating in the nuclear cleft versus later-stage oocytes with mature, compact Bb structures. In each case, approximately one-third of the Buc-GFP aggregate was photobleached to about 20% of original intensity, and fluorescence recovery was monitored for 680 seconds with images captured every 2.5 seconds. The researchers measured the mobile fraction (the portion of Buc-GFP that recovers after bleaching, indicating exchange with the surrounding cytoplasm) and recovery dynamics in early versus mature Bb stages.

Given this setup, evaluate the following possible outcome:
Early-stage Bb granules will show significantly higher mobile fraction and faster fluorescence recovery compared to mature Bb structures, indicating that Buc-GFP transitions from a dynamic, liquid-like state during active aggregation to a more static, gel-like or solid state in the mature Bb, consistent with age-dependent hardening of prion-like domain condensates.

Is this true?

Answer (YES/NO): YES